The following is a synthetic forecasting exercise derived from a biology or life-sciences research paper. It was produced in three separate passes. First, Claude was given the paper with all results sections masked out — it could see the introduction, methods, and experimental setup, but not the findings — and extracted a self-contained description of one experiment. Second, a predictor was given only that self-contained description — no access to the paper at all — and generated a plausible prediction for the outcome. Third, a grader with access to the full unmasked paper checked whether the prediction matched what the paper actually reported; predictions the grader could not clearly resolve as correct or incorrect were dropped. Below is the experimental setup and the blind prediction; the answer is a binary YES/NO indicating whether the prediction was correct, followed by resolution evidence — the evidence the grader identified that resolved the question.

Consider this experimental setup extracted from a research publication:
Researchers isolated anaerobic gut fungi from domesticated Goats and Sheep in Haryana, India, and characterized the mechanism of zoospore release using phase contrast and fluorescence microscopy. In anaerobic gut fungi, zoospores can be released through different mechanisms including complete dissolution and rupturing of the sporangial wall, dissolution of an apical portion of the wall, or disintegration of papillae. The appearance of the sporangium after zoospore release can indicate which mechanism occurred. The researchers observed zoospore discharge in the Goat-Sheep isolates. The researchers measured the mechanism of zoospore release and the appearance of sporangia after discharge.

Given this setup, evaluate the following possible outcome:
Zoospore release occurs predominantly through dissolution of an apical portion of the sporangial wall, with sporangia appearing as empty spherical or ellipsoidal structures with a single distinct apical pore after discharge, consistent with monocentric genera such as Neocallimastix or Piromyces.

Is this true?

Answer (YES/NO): NO